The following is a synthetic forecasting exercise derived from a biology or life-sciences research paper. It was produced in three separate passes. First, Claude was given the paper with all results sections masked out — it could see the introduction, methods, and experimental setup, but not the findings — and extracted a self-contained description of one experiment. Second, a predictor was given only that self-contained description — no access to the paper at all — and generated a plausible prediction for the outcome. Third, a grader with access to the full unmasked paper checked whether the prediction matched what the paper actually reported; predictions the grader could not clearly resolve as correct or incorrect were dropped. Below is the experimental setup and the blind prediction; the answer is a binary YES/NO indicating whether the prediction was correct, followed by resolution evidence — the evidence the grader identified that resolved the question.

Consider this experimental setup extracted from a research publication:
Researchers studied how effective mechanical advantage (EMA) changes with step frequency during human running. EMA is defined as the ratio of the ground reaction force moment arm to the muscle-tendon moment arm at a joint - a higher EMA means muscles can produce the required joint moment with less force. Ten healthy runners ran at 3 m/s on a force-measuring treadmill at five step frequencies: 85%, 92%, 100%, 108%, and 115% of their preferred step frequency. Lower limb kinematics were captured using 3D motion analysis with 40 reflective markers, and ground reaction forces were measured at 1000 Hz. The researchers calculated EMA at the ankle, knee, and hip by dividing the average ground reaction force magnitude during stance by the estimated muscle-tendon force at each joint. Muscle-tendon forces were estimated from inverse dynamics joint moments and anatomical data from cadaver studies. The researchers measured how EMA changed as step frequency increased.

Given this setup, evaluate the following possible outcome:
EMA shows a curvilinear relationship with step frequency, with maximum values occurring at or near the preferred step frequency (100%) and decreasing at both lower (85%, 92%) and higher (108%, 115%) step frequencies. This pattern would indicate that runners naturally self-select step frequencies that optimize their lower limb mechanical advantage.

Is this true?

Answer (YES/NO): NO